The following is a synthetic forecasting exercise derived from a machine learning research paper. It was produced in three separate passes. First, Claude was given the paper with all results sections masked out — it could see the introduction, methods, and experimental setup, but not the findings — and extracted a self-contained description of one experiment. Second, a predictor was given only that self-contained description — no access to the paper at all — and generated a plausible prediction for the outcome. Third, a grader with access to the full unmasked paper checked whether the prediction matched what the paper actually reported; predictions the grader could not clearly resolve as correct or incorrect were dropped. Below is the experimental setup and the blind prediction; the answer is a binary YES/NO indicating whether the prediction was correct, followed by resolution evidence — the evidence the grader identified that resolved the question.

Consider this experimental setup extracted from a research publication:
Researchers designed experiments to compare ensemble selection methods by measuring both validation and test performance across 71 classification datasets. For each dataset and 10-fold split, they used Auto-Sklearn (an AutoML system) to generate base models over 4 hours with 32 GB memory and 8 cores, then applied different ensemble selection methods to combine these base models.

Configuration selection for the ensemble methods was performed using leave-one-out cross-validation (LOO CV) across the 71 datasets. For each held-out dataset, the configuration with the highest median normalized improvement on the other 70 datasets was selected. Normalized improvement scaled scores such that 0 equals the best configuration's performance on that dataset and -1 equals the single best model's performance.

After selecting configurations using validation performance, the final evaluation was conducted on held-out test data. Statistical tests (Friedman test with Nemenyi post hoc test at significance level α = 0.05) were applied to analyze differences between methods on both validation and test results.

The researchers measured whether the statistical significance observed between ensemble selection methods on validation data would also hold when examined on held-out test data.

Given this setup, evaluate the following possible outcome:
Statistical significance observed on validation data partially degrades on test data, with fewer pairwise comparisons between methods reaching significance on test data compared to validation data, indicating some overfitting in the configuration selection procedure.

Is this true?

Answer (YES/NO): YES